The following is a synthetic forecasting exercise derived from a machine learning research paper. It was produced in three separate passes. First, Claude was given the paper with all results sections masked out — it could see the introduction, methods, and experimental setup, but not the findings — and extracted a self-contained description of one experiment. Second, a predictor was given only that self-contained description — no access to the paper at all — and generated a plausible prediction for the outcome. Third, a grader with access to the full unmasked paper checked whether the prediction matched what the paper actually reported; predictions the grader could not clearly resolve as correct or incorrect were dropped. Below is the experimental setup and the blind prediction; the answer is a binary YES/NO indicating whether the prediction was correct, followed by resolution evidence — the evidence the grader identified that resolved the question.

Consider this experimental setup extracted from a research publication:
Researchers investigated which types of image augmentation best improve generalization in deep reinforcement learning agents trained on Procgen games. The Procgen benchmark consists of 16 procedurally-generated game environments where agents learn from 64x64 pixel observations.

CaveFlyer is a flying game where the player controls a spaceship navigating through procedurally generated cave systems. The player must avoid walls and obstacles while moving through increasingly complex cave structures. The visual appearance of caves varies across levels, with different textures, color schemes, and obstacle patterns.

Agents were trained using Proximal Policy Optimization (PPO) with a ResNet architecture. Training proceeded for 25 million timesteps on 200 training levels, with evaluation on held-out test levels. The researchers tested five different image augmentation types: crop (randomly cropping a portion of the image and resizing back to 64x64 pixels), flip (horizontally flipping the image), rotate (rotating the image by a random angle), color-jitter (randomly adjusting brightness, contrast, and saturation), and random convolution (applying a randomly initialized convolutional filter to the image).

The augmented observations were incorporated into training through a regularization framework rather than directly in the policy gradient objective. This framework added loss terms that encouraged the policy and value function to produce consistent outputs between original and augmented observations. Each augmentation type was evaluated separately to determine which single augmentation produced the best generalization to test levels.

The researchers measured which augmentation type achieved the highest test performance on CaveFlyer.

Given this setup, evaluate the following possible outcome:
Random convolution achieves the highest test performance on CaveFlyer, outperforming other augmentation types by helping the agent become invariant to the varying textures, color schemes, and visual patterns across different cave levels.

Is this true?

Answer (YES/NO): NO